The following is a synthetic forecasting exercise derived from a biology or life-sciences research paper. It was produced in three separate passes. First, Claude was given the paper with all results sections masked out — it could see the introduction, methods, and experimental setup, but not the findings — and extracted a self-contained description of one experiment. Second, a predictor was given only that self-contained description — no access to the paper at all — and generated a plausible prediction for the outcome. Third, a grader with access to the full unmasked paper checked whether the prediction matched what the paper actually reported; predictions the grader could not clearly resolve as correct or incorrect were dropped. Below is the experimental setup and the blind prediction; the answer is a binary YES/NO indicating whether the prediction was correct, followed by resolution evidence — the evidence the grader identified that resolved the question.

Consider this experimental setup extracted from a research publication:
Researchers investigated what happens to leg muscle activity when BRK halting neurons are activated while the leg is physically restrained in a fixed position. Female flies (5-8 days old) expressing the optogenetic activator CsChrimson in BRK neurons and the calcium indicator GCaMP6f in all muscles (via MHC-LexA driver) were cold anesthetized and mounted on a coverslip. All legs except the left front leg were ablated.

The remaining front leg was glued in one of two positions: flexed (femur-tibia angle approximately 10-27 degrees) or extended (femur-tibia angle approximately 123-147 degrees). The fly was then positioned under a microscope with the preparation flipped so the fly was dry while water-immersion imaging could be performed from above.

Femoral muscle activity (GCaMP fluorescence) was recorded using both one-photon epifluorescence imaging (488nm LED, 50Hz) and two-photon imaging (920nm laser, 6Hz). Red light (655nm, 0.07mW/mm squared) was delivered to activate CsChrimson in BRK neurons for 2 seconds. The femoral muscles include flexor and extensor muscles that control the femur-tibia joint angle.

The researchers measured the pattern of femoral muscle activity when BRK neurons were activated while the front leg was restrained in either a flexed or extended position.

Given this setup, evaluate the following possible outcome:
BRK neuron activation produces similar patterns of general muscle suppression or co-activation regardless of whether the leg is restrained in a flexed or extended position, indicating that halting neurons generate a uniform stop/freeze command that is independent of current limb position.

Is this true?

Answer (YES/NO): NO